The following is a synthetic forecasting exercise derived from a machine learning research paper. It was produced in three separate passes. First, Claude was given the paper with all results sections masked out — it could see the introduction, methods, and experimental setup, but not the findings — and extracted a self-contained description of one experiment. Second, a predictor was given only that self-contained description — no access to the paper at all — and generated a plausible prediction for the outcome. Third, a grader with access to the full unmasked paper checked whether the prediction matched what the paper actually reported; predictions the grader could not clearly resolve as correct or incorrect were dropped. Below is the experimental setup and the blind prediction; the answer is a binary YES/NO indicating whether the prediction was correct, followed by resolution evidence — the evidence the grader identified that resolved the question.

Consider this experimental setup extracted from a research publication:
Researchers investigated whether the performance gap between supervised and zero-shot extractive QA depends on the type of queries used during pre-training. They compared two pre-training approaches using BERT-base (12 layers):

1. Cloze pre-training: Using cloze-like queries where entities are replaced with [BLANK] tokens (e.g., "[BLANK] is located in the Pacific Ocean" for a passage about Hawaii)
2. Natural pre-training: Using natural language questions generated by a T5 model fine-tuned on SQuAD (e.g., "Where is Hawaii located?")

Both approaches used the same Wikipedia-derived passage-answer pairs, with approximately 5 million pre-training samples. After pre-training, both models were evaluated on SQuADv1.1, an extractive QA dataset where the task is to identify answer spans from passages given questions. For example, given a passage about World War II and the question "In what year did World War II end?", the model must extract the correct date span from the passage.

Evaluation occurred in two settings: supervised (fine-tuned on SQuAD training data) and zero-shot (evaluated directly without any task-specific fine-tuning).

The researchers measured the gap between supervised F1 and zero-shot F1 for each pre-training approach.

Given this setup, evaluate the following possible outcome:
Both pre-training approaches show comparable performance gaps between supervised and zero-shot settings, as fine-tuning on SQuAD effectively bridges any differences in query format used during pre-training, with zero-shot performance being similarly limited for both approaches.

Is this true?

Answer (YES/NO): NO